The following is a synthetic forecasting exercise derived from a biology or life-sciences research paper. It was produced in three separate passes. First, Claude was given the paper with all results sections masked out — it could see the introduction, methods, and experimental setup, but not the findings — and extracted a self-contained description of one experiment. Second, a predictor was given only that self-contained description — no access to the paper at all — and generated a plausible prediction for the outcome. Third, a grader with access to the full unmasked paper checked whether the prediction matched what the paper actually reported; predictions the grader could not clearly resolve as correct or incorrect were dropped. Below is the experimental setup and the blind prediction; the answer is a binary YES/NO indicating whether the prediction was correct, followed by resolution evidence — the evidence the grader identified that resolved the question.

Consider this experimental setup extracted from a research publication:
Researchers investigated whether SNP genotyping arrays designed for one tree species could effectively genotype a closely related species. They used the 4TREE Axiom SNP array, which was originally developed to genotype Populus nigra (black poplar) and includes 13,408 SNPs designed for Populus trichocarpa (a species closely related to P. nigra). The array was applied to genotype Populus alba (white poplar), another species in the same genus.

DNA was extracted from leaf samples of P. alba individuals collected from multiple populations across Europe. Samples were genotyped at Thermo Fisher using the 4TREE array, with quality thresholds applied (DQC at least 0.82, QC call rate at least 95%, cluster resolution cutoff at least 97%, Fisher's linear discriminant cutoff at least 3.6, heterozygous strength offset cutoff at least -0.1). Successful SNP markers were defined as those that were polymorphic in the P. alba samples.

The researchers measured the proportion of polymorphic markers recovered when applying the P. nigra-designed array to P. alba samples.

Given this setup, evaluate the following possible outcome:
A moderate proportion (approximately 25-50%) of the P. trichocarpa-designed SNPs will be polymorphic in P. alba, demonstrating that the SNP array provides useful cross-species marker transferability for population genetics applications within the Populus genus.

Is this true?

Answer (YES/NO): NO